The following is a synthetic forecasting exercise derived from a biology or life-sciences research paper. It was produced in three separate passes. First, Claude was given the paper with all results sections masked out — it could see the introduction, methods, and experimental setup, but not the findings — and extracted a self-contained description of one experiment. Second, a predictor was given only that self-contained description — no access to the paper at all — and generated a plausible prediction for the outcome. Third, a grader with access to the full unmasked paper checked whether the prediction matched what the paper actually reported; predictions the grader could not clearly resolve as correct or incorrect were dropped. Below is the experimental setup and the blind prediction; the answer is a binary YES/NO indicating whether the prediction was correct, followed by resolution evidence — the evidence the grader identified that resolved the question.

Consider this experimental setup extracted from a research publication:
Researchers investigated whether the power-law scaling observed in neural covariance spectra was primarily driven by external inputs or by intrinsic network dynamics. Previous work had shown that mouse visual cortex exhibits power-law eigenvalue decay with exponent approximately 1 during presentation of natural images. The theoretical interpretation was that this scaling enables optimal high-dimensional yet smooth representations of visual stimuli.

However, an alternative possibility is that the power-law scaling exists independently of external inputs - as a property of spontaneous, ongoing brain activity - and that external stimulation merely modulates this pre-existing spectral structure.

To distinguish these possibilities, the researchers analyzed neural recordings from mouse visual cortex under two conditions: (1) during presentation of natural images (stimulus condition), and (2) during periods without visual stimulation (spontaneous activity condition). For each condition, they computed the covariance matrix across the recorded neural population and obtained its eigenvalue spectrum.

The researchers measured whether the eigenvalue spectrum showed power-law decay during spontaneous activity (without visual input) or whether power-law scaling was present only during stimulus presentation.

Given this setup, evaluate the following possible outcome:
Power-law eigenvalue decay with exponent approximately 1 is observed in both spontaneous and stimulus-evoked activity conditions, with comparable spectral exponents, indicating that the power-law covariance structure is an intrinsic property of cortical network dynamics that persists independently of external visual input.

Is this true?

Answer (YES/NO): NO